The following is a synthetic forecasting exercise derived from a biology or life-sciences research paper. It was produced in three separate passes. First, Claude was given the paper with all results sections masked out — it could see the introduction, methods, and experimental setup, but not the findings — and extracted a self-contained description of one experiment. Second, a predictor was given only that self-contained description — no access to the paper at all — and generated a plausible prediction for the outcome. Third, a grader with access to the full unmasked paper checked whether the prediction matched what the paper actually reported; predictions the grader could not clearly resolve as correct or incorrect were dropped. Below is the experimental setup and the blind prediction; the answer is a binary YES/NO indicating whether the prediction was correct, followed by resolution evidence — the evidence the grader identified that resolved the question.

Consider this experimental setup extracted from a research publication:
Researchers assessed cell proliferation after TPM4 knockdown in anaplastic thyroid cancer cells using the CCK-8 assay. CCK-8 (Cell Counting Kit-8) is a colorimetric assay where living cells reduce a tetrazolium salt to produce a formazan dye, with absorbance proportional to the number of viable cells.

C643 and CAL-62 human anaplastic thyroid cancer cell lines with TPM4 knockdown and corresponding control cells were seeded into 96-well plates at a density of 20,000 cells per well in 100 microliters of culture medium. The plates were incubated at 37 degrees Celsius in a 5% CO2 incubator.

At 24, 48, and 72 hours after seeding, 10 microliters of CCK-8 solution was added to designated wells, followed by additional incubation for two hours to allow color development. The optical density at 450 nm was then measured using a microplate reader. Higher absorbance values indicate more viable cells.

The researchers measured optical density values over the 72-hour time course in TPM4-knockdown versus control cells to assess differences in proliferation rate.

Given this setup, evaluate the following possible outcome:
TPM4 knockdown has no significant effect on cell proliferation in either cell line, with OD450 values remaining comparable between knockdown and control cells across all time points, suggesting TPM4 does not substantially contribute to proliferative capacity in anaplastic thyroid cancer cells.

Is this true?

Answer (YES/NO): NO